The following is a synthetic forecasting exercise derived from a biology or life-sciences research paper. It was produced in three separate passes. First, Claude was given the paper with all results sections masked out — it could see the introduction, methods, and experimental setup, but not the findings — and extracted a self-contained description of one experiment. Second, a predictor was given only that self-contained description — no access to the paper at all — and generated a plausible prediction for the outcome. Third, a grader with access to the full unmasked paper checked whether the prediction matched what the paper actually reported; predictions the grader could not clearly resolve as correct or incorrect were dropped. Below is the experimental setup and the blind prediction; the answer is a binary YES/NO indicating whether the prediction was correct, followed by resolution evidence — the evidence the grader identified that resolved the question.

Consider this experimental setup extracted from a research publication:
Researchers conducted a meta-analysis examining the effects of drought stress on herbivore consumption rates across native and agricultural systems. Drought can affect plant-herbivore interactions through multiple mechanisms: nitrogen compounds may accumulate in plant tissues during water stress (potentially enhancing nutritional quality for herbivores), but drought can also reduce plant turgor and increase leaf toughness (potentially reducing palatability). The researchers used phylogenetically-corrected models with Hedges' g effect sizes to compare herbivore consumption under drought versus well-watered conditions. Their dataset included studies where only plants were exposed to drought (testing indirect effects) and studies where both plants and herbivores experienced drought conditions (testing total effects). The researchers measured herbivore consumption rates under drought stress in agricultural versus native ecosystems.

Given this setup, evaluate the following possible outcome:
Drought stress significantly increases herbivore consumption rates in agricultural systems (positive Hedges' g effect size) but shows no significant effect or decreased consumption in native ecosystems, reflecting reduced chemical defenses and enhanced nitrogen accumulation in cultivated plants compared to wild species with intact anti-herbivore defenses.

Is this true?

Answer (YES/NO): YES